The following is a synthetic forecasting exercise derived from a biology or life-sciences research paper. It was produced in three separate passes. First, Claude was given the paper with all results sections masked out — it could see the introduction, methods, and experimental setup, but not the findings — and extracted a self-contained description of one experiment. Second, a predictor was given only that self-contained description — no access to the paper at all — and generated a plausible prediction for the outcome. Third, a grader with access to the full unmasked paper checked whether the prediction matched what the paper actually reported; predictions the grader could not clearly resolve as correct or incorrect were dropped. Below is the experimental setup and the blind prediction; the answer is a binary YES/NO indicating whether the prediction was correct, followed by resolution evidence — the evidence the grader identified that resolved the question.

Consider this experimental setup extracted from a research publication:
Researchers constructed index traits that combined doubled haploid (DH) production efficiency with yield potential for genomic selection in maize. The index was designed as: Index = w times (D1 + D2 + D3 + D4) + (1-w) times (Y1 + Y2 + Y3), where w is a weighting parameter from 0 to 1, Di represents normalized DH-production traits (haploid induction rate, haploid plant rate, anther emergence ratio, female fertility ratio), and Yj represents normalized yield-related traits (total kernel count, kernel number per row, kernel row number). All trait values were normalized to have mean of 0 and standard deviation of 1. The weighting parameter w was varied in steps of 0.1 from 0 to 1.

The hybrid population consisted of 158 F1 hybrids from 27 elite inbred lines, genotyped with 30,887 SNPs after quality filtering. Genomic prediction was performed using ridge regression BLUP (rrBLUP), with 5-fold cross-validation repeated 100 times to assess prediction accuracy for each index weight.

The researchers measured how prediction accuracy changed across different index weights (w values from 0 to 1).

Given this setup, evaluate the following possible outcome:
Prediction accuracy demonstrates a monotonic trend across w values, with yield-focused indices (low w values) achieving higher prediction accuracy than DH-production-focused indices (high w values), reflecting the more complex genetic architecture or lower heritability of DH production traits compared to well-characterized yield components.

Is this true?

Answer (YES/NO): NO